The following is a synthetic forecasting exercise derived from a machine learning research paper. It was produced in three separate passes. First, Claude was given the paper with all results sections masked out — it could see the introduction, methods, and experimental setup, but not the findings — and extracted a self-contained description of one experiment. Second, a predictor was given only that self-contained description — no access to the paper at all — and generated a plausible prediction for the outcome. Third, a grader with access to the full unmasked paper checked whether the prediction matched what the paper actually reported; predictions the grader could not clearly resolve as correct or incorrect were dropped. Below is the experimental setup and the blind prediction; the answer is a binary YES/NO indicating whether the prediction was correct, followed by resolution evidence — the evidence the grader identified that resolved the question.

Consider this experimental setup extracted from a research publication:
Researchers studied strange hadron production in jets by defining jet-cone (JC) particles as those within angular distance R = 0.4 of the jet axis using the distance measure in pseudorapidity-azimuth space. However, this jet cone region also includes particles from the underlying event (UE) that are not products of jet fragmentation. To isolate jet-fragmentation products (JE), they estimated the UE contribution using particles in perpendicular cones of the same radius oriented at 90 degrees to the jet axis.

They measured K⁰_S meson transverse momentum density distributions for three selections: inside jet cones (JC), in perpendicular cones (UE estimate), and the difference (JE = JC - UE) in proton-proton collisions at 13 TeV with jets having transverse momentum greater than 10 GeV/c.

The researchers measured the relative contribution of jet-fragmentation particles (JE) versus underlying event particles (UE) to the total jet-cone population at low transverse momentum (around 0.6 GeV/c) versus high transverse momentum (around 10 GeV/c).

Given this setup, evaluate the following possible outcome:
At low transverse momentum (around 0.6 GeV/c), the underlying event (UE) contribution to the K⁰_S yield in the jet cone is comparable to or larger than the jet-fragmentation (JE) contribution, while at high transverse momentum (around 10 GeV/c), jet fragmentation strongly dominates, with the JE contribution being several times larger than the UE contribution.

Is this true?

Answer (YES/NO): YES